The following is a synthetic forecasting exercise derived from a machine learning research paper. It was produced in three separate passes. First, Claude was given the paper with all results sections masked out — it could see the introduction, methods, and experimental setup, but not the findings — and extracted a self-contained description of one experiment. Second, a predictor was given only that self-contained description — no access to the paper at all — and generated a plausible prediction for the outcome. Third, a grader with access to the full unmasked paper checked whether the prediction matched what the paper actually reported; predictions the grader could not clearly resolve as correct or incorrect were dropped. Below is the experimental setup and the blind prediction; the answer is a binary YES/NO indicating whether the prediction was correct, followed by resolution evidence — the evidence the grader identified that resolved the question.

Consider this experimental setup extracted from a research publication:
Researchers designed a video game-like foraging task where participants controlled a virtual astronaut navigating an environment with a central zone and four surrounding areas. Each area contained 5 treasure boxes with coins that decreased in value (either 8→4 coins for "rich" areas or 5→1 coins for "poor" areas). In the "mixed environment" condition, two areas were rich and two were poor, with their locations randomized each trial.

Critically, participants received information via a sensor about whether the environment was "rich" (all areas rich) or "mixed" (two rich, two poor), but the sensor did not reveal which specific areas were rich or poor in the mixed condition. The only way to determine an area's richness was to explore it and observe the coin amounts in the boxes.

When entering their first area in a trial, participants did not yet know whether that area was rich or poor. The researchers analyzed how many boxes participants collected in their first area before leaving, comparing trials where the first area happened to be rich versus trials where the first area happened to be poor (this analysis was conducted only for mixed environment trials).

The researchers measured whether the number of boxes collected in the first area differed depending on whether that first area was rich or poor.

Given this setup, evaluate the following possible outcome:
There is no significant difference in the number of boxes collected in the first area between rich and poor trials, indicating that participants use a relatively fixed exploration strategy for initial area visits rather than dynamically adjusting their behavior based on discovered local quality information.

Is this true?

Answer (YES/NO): NO